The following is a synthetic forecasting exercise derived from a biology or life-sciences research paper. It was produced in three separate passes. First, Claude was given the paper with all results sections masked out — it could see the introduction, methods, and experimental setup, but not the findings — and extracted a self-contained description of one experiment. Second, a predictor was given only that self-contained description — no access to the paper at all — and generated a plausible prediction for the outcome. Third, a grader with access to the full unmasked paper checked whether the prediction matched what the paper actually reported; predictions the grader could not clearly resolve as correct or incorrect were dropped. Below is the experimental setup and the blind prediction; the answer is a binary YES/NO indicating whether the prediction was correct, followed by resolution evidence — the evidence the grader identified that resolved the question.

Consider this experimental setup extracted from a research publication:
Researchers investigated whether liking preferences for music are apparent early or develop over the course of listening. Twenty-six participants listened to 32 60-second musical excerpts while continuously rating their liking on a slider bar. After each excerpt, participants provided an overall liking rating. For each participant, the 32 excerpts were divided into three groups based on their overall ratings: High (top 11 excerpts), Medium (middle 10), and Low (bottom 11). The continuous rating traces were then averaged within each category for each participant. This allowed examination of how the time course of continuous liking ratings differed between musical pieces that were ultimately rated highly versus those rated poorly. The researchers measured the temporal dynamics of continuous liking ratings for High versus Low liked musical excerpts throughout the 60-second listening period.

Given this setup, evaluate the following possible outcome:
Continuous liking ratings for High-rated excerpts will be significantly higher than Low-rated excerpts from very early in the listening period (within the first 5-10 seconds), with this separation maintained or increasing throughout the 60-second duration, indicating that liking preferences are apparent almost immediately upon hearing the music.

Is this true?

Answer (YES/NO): YES